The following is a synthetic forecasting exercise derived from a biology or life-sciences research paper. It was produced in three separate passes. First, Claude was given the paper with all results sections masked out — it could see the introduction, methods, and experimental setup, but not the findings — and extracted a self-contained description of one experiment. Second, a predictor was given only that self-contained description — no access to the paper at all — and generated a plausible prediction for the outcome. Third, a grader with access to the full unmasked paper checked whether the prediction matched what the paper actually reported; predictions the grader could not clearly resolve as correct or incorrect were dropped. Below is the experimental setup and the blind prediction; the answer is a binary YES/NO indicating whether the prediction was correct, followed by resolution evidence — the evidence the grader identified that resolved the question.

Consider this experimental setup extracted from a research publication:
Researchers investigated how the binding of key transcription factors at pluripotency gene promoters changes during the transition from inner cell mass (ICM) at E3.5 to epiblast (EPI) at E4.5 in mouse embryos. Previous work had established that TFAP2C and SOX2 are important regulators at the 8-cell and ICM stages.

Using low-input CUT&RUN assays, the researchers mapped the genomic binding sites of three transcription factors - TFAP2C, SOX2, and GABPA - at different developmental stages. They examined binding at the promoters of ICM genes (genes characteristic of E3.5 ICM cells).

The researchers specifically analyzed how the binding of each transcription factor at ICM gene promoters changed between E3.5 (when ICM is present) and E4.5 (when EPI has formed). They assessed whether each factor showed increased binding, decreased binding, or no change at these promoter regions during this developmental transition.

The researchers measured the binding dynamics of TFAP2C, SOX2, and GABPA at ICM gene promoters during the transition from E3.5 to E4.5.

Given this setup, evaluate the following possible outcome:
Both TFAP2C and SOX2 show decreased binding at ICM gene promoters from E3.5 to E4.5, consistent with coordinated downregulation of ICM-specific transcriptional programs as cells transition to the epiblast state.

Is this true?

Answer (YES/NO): NO